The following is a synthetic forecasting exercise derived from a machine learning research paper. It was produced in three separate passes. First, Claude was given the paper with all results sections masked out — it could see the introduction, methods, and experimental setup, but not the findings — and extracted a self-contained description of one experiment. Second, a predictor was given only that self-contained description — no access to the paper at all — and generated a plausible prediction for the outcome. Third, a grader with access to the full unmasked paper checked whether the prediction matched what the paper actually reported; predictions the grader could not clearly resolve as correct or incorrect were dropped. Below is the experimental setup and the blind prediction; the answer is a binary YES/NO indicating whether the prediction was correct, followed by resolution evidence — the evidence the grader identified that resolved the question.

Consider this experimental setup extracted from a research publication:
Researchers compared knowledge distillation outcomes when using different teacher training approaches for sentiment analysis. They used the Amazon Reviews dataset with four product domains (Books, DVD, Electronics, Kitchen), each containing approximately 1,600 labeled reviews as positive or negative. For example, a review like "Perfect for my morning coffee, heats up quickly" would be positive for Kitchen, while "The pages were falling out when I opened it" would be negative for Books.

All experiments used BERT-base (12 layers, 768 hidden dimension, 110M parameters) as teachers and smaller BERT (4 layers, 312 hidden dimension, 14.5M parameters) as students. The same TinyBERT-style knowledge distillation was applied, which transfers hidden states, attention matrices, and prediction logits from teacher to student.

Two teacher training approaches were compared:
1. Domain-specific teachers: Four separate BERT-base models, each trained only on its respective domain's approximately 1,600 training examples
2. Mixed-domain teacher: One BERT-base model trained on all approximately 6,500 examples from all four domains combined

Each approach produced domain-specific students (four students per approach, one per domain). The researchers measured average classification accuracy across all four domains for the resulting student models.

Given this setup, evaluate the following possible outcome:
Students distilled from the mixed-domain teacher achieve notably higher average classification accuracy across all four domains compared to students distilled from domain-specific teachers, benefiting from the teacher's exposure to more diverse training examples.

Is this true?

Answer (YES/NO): NO